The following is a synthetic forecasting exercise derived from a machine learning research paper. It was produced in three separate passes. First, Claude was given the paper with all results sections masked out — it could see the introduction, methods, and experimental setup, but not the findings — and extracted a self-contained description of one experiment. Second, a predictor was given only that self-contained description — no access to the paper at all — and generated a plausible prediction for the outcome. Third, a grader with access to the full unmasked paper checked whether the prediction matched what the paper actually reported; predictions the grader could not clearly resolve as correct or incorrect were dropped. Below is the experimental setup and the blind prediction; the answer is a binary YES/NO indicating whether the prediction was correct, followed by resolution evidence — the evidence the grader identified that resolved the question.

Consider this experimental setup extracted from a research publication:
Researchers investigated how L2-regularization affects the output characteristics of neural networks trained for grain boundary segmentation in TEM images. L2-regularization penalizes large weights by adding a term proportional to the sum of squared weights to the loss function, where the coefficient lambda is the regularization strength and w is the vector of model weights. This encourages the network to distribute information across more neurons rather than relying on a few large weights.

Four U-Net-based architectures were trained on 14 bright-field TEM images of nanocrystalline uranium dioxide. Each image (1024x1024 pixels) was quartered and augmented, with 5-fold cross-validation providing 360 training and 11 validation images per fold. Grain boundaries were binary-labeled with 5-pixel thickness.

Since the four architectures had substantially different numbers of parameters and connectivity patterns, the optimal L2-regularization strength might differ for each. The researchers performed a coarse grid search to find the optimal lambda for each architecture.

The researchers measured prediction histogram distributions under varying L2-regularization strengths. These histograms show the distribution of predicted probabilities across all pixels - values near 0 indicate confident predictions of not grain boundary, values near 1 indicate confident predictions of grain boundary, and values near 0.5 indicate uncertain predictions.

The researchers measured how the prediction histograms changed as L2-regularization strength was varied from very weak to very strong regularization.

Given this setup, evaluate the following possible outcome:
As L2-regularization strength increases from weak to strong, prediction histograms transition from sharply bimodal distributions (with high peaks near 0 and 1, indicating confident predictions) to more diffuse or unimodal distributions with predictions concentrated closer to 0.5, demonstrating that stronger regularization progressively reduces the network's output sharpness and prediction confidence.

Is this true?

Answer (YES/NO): NO